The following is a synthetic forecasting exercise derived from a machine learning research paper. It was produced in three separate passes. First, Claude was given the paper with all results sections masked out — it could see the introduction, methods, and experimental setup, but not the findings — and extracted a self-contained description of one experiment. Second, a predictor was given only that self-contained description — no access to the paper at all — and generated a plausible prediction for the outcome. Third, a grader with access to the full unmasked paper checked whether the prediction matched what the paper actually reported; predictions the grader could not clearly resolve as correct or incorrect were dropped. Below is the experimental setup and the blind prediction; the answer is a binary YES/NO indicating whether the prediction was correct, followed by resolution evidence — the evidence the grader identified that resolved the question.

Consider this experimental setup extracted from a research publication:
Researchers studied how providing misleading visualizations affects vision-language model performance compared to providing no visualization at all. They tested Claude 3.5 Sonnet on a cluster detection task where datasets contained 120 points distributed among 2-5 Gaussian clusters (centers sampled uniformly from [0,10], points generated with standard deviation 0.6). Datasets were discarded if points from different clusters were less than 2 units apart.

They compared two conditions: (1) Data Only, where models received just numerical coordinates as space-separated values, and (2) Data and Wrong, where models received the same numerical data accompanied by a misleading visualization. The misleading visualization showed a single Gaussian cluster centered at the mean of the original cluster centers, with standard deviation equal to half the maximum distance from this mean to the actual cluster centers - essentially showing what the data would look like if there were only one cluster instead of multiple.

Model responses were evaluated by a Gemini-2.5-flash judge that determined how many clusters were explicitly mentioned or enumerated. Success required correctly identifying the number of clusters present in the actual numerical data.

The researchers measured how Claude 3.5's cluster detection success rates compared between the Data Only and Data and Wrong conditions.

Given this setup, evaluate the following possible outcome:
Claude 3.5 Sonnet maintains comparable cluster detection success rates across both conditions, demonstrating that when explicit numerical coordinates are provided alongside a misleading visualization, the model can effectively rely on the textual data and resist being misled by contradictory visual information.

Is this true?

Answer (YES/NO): NO